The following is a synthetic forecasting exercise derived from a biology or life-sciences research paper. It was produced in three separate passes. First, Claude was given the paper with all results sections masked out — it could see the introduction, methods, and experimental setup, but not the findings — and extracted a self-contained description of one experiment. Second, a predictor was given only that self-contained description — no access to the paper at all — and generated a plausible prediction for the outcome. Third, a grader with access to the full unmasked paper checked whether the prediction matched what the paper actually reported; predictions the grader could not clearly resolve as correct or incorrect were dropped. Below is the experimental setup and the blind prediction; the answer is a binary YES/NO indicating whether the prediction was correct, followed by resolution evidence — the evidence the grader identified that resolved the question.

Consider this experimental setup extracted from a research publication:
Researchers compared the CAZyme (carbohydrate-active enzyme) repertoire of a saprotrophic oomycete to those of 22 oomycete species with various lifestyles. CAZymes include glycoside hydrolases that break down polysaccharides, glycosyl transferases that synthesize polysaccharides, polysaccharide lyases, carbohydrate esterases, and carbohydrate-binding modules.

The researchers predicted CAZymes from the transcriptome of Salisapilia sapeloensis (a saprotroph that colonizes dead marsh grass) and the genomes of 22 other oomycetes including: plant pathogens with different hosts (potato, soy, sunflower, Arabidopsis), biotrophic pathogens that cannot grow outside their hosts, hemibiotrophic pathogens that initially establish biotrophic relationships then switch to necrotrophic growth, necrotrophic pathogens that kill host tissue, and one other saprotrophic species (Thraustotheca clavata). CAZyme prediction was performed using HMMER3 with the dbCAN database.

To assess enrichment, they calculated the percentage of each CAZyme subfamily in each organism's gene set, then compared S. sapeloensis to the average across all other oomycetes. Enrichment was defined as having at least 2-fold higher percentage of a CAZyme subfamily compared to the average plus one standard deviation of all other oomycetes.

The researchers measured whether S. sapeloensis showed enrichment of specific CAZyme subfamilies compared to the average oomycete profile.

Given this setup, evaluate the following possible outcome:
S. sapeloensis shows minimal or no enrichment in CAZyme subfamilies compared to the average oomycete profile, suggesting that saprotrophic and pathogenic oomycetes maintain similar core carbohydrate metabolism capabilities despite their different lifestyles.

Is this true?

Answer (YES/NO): NO